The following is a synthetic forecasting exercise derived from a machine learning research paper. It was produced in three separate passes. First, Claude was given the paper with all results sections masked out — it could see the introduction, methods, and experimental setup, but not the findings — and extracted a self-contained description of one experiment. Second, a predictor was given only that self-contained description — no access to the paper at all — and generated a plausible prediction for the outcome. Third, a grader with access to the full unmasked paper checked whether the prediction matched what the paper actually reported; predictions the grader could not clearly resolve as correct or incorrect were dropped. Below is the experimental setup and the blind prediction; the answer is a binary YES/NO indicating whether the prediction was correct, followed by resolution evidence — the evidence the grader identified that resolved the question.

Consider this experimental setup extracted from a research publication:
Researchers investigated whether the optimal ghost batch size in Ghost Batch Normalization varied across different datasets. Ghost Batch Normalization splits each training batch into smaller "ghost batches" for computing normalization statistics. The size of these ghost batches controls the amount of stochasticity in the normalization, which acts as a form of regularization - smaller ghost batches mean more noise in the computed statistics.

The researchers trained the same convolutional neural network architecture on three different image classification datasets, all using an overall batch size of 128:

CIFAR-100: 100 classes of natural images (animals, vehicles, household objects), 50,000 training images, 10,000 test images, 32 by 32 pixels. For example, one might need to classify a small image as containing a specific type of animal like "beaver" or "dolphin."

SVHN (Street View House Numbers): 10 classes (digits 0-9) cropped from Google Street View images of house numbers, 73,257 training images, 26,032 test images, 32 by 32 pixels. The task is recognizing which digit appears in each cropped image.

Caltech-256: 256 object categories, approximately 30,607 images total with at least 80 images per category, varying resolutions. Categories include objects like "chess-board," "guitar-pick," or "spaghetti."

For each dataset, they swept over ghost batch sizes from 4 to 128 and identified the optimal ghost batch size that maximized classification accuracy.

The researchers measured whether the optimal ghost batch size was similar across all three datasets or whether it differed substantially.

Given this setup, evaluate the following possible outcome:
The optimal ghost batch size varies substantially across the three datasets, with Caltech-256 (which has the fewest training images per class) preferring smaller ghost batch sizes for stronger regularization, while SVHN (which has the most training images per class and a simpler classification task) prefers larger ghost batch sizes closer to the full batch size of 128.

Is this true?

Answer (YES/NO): YES